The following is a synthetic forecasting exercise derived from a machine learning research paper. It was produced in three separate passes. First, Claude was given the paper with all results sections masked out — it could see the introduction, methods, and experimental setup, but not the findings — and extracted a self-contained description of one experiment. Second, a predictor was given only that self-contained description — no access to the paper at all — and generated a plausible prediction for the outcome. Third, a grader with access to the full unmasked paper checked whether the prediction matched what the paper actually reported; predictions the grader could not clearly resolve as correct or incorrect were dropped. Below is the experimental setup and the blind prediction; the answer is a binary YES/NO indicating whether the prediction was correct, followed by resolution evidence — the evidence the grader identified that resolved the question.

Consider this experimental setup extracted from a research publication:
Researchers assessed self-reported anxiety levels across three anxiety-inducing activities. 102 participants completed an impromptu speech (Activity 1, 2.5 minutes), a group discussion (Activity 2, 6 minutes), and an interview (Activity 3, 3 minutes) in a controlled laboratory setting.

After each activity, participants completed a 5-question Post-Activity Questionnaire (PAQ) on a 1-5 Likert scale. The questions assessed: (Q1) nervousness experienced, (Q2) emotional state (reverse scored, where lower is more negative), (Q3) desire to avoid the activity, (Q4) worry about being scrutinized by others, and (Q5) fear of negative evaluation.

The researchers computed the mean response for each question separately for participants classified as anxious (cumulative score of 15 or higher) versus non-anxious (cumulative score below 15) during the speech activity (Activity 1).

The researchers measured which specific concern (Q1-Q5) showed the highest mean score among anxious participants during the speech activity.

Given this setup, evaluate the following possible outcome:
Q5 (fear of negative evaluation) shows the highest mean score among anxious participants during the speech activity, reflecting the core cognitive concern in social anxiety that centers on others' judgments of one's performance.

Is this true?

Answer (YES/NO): NO